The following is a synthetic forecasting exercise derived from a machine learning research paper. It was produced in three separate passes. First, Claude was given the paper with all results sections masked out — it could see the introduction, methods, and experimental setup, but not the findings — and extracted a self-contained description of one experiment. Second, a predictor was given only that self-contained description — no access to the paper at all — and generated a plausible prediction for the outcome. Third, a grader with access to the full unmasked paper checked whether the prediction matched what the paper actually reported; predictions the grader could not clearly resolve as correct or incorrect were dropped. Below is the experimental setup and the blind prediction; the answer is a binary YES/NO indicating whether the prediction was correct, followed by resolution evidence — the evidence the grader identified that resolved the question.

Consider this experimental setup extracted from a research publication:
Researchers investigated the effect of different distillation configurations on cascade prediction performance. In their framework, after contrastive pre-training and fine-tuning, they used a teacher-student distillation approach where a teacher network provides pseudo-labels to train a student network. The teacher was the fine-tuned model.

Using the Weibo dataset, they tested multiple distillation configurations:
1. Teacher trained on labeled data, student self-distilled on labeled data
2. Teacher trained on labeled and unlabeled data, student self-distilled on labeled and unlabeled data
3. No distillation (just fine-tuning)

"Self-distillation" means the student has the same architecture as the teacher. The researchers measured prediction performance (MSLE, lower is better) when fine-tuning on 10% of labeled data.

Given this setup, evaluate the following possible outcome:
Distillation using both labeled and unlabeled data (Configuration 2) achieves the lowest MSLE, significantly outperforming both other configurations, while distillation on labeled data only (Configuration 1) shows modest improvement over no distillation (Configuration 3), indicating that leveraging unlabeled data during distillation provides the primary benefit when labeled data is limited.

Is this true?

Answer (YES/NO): NO